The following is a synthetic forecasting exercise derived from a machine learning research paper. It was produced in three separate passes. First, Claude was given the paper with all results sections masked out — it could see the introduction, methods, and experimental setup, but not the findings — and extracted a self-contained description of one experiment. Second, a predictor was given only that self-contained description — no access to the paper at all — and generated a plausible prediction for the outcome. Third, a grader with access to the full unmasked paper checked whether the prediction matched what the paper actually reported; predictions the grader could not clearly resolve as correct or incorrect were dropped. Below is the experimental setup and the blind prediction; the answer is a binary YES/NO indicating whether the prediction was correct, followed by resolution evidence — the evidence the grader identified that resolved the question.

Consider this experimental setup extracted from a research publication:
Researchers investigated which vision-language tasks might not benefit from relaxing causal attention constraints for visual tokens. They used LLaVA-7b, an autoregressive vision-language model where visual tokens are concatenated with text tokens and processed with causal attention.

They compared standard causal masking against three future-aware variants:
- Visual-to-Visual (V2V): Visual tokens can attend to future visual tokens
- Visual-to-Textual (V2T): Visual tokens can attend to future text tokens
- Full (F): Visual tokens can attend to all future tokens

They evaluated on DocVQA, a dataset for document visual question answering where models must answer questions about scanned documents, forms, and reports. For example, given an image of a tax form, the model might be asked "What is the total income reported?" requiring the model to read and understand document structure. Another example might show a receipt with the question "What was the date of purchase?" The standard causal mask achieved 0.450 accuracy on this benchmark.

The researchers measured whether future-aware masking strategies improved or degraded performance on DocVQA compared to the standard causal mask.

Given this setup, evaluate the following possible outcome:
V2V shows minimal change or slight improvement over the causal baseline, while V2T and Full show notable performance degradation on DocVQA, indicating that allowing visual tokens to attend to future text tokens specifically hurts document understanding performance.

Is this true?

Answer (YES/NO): NO